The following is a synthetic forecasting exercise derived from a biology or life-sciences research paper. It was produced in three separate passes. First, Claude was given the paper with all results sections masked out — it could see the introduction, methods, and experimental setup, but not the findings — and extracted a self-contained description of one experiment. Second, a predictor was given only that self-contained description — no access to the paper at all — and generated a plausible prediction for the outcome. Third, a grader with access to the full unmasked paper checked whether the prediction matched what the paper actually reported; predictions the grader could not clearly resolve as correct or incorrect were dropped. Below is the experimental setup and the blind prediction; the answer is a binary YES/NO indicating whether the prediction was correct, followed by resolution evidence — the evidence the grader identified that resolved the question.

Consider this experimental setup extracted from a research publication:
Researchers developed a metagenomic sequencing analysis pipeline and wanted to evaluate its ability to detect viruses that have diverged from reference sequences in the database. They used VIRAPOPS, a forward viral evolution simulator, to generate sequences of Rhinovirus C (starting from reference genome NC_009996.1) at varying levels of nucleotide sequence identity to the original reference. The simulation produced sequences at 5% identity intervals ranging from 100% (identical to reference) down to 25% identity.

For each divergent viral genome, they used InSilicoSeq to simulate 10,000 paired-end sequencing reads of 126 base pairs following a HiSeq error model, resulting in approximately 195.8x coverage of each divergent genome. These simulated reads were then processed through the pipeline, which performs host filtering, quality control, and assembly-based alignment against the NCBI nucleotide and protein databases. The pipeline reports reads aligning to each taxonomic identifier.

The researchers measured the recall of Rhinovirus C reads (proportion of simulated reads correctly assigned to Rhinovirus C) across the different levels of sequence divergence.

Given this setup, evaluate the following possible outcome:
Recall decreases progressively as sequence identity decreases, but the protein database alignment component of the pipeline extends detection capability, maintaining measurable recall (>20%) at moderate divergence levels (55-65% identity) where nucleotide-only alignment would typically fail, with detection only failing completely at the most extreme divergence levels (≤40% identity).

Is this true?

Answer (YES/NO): NO